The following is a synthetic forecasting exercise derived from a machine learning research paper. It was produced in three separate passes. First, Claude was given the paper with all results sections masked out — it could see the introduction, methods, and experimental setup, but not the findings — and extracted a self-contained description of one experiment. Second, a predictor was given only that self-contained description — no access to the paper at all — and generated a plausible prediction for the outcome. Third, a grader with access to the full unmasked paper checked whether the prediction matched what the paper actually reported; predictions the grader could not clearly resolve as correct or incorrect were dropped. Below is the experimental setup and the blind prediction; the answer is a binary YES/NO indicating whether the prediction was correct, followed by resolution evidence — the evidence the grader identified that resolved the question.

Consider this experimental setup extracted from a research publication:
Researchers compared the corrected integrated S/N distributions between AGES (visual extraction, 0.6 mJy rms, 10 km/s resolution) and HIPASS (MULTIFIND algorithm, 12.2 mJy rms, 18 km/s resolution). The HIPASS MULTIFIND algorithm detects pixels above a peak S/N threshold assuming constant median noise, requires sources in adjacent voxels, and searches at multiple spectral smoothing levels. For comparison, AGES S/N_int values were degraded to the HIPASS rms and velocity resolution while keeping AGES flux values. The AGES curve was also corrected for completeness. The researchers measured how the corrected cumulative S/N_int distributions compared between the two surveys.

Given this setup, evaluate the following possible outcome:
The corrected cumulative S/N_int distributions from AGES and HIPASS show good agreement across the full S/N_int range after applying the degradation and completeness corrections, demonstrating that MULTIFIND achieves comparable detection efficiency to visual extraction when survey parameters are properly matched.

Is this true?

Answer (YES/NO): NO